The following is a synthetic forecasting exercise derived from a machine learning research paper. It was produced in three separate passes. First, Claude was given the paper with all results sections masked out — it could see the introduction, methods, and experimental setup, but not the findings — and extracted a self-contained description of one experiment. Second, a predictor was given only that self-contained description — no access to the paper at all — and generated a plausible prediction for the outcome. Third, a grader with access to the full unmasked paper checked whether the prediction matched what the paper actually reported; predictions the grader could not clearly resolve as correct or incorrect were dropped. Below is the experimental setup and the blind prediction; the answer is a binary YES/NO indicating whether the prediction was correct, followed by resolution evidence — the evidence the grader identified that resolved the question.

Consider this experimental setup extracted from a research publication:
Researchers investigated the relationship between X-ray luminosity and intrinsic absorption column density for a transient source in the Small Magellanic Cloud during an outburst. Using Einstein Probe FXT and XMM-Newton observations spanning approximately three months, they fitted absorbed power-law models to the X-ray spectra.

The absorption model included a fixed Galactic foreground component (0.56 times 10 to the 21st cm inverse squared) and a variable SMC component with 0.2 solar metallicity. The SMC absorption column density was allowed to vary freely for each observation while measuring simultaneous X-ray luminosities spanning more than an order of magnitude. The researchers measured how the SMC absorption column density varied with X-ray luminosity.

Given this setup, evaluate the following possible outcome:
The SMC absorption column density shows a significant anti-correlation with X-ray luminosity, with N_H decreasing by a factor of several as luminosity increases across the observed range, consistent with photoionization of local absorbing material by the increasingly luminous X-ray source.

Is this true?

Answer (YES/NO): NO